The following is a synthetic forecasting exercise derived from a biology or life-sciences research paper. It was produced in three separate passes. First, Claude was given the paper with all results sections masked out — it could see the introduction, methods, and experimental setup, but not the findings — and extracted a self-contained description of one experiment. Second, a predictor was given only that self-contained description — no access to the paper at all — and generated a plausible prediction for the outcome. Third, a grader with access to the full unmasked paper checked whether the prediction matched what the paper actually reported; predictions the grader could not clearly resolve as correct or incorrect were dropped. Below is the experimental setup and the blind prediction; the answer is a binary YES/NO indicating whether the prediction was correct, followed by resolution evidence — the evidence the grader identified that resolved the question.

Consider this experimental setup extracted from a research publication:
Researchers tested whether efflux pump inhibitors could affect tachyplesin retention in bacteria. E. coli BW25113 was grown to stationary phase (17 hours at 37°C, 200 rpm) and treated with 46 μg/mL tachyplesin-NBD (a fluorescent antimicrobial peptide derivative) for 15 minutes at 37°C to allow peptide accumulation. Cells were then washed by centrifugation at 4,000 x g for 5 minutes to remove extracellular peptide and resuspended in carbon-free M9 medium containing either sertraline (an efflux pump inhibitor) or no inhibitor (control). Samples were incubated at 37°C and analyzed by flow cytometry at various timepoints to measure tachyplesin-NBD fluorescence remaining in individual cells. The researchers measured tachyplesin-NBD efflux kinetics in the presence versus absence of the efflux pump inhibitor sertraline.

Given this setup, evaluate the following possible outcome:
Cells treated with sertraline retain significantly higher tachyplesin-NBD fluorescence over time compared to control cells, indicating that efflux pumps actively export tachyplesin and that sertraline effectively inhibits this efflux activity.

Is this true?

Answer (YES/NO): YES